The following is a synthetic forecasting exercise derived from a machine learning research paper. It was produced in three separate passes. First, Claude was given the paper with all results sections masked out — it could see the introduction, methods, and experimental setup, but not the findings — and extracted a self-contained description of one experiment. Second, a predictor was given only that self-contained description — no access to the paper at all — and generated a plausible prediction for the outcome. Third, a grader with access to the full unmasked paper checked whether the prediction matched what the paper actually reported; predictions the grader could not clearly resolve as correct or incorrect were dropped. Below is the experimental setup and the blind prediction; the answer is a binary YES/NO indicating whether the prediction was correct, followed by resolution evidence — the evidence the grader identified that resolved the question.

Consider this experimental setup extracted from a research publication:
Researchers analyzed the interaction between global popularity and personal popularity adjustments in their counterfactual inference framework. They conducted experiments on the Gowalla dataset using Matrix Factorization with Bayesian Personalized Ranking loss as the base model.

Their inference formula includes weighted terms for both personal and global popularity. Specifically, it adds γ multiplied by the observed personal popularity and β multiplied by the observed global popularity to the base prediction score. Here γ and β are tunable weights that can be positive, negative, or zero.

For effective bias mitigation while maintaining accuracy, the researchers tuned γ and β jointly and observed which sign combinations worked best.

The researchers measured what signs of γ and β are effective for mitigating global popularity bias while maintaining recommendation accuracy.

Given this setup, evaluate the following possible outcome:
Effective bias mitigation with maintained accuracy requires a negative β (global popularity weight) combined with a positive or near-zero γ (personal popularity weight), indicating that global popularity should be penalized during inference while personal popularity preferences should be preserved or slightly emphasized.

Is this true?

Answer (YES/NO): NO